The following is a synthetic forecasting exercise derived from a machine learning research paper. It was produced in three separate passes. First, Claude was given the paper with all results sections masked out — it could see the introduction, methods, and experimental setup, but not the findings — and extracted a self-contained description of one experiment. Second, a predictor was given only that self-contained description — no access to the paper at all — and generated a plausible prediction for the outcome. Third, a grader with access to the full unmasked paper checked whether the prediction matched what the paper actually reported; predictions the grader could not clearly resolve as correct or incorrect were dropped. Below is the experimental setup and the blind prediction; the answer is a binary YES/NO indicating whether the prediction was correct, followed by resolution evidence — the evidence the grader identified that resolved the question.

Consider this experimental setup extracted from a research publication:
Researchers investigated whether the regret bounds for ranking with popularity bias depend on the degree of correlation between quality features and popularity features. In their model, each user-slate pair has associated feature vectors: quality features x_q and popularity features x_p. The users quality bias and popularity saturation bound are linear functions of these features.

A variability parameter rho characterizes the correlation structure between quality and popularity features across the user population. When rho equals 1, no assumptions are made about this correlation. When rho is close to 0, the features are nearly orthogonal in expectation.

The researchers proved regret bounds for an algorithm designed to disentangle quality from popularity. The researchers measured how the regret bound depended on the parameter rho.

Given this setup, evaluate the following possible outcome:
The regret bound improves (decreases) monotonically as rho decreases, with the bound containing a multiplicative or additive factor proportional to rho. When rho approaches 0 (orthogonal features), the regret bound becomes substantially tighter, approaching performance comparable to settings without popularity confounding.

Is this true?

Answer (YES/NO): NO